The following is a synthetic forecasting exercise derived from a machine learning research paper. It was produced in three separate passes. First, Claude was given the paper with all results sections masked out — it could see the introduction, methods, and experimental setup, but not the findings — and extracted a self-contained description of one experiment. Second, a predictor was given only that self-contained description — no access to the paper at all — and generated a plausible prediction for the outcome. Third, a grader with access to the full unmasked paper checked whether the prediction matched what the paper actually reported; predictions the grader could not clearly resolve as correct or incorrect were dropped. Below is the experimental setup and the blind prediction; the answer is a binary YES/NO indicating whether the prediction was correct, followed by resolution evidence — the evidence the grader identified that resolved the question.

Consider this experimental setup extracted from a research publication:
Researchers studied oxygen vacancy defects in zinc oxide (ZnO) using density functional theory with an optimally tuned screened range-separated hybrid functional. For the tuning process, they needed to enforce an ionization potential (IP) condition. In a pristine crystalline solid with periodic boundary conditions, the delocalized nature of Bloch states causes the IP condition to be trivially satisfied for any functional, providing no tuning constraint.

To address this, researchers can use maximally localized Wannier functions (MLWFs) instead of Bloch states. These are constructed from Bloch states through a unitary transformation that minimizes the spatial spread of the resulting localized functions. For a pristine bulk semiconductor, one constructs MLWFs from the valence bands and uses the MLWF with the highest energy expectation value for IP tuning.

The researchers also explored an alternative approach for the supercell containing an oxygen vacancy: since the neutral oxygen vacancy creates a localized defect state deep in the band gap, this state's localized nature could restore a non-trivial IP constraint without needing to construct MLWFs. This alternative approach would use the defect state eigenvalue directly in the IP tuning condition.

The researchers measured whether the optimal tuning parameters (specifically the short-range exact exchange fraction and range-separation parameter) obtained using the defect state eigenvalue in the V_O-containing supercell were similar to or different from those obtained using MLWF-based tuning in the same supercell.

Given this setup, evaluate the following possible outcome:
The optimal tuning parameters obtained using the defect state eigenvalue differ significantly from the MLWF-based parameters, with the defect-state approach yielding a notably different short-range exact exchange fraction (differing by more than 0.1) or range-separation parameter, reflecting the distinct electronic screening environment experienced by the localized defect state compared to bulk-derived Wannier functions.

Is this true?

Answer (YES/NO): YES